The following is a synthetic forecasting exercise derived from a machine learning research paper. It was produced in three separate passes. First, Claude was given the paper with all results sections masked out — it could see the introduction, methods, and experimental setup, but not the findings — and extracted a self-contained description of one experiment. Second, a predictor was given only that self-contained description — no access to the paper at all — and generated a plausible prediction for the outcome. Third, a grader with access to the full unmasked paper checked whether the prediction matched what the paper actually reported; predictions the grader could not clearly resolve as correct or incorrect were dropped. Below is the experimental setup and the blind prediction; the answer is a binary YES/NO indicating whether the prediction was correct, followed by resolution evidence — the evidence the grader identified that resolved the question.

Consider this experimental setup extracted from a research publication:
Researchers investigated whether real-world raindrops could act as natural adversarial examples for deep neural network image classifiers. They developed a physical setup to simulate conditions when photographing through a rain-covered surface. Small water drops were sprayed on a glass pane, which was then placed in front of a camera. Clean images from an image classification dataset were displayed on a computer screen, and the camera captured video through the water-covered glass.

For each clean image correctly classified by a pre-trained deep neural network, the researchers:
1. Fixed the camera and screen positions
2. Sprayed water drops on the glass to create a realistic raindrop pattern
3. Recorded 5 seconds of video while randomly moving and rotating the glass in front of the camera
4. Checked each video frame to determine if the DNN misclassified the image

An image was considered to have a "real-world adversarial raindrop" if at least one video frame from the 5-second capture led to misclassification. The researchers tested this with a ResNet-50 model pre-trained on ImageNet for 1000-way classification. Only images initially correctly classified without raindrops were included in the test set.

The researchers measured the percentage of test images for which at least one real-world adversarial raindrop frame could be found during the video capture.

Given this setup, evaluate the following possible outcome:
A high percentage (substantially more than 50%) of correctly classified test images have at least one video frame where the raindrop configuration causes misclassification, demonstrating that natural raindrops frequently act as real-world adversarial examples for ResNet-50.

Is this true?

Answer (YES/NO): YES